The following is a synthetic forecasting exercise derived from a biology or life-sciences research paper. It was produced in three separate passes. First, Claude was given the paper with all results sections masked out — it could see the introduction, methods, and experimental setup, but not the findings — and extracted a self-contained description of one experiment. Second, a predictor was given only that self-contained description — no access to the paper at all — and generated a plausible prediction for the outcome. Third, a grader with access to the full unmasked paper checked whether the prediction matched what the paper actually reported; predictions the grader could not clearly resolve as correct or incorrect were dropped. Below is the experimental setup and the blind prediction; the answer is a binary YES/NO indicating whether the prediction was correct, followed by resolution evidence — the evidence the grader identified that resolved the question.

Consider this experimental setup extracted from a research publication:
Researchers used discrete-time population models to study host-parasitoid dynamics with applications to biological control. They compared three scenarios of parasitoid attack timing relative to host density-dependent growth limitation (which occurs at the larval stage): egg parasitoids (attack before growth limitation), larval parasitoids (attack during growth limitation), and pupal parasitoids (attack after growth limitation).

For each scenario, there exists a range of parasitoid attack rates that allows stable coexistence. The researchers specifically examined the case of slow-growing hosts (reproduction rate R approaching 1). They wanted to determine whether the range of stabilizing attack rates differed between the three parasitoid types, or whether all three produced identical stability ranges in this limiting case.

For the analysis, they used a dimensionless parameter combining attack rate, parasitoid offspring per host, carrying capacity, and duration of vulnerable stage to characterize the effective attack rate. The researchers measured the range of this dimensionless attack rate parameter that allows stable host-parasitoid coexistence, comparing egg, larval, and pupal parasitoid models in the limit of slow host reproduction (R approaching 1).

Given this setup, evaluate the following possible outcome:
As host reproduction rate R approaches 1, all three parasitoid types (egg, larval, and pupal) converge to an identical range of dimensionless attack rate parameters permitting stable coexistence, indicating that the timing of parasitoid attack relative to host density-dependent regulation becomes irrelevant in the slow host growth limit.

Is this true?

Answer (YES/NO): YES